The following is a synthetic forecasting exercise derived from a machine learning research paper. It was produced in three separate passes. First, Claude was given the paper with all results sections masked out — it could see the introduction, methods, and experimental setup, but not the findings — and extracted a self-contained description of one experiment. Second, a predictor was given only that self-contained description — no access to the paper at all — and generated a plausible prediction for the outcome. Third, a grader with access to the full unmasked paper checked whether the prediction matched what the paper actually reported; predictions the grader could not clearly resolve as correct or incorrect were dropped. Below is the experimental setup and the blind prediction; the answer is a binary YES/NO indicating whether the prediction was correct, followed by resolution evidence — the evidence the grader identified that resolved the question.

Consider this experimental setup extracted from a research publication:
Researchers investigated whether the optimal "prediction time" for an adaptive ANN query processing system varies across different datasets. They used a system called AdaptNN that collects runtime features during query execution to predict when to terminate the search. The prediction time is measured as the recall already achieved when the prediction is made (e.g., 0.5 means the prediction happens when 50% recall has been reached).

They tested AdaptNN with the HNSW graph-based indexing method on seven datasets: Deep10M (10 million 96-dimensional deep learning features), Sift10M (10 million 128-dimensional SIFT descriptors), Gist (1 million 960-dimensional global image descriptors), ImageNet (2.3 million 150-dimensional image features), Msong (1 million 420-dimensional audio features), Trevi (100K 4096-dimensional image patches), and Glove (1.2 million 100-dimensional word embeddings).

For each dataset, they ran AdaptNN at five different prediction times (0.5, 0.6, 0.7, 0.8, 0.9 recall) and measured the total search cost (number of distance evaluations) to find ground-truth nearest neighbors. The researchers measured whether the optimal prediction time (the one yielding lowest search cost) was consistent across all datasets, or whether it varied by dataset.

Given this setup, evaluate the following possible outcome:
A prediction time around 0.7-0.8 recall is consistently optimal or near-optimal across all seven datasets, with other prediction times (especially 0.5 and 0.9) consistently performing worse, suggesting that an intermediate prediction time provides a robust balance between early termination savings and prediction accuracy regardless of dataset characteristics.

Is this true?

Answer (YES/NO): NO